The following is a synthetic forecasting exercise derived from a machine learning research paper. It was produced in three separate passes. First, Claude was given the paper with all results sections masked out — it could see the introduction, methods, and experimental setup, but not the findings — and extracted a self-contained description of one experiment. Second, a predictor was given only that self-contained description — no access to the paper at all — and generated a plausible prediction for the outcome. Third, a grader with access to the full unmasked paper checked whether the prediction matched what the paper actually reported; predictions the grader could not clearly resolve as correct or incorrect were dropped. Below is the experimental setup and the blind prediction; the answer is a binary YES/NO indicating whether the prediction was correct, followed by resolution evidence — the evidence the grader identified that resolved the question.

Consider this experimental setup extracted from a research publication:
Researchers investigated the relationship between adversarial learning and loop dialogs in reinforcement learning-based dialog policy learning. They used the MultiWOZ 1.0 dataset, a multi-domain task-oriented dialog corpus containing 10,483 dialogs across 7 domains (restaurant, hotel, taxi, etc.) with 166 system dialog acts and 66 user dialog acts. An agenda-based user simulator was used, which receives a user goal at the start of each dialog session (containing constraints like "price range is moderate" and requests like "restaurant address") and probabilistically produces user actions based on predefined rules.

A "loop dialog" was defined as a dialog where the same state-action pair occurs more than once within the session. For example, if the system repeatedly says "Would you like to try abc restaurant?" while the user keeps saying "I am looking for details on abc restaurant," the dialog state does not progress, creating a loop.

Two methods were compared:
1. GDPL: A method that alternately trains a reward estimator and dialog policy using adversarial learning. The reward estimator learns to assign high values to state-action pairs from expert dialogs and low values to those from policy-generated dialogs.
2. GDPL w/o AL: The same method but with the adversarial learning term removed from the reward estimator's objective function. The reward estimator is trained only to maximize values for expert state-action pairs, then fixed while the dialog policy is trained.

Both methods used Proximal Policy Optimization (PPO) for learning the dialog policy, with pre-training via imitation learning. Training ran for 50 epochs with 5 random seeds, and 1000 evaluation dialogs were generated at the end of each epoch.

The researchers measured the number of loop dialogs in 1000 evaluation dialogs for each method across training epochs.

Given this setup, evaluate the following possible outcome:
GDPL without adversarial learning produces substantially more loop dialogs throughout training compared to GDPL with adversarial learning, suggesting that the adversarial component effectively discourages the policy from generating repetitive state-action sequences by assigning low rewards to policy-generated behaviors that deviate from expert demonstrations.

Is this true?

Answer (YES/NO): YES